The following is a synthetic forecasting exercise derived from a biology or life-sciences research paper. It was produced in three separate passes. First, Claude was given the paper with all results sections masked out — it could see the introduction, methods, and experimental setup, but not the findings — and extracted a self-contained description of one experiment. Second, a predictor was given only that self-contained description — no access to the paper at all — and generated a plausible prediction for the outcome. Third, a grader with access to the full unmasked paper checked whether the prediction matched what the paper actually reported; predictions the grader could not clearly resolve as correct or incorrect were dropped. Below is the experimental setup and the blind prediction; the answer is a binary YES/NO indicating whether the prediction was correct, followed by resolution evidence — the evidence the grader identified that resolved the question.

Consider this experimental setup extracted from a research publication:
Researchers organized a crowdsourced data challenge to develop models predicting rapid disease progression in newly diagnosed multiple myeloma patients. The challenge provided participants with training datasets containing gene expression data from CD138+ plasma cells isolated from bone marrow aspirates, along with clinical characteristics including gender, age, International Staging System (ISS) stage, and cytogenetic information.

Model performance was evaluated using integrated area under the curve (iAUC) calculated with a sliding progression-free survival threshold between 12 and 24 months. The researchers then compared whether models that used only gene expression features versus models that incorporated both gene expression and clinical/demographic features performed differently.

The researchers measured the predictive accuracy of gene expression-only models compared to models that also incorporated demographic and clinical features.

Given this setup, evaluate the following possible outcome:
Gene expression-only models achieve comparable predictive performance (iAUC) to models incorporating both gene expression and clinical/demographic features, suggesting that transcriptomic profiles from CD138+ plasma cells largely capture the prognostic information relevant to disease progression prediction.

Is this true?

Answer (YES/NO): NO